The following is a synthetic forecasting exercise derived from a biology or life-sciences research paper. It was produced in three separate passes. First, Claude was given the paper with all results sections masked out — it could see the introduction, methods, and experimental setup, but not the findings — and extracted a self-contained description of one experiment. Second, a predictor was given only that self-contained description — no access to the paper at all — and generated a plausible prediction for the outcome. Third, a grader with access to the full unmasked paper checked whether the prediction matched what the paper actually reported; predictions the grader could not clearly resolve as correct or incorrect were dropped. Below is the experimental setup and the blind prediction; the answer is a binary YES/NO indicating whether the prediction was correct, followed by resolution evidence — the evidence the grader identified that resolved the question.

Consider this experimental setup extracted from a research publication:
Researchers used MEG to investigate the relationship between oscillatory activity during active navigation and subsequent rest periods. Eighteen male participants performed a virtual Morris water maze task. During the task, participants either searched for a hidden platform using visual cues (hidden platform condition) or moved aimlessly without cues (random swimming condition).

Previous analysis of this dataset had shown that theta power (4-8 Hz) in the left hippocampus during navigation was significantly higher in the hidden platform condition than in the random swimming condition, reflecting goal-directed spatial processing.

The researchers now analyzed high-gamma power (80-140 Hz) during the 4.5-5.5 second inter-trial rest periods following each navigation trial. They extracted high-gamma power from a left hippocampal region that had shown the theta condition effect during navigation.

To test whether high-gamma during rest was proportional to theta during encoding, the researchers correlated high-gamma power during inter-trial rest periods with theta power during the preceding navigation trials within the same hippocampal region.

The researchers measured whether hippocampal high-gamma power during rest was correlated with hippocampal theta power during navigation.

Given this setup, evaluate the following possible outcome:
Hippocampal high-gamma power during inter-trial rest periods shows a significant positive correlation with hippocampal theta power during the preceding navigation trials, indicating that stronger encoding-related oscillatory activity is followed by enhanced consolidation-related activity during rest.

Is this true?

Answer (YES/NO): YES